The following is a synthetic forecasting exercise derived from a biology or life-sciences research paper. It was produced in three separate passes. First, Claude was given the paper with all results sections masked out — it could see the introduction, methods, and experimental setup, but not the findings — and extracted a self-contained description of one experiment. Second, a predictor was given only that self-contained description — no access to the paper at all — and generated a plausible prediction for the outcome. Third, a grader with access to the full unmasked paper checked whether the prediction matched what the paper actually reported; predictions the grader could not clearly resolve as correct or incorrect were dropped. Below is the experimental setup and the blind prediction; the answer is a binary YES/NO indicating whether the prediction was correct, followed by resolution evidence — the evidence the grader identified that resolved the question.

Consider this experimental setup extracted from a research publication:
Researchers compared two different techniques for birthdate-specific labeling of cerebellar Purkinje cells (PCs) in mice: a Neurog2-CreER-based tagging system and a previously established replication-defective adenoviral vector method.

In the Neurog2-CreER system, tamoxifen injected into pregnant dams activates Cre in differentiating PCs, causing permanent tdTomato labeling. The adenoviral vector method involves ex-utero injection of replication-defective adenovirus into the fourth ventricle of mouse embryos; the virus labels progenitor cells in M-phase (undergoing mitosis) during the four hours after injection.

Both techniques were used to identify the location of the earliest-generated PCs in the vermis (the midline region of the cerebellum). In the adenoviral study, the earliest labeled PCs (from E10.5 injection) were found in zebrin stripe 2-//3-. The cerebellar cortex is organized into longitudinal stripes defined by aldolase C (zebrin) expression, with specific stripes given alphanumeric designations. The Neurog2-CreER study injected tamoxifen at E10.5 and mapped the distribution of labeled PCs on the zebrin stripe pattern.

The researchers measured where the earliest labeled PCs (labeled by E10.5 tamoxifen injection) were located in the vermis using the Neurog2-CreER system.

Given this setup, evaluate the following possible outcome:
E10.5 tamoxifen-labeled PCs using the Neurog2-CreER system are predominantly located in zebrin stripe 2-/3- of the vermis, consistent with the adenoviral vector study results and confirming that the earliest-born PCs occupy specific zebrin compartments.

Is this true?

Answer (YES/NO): NO